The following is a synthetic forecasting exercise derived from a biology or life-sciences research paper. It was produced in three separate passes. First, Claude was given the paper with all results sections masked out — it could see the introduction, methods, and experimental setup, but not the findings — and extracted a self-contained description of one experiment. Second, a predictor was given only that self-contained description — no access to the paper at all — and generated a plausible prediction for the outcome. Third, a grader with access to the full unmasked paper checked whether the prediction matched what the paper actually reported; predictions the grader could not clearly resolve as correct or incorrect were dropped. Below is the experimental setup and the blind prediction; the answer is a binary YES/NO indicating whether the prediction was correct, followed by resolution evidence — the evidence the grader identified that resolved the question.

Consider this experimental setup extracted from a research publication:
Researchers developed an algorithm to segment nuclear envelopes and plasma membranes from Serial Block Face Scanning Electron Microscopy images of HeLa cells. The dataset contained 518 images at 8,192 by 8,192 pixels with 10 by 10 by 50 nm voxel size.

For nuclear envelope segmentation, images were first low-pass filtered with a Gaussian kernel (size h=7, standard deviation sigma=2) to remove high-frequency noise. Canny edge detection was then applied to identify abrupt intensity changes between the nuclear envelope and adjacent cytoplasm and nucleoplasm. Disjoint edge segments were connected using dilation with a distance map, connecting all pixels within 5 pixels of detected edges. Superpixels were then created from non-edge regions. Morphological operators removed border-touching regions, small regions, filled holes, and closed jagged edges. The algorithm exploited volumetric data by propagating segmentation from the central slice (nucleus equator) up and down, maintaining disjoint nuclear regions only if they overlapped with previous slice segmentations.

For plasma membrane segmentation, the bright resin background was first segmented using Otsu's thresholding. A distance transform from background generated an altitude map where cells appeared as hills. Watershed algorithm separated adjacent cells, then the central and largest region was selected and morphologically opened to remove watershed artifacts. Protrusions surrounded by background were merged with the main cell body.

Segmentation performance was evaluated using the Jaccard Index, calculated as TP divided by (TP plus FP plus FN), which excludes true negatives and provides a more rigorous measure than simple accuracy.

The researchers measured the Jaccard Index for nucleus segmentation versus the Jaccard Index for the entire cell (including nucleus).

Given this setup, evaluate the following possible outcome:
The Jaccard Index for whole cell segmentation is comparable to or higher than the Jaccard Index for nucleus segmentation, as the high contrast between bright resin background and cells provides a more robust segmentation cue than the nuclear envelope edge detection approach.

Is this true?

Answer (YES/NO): NO